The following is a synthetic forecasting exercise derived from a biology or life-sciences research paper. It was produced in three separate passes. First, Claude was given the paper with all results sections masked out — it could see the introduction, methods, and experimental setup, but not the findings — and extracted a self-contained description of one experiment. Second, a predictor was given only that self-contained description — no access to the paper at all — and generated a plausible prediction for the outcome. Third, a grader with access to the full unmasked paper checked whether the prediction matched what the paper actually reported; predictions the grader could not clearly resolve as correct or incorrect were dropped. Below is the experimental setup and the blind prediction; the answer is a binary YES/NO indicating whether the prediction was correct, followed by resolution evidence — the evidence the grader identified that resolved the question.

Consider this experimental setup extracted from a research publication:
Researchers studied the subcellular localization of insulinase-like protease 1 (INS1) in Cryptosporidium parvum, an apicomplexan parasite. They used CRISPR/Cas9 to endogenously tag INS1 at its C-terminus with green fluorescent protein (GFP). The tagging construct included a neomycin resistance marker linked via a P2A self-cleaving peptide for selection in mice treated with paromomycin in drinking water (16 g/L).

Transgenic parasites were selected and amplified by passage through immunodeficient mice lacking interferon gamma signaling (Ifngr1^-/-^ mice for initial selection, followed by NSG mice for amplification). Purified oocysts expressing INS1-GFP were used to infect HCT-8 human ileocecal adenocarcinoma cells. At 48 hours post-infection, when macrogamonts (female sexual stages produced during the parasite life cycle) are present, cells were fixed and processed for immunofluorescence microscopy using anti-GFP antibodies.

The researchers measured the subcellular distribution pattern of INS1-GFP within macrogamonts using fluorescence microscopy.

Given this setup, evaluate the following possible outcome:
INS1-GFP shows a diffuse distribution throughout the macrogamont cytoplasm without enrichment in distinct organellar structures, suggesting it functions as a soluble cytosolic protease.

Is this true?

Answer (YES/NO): NO